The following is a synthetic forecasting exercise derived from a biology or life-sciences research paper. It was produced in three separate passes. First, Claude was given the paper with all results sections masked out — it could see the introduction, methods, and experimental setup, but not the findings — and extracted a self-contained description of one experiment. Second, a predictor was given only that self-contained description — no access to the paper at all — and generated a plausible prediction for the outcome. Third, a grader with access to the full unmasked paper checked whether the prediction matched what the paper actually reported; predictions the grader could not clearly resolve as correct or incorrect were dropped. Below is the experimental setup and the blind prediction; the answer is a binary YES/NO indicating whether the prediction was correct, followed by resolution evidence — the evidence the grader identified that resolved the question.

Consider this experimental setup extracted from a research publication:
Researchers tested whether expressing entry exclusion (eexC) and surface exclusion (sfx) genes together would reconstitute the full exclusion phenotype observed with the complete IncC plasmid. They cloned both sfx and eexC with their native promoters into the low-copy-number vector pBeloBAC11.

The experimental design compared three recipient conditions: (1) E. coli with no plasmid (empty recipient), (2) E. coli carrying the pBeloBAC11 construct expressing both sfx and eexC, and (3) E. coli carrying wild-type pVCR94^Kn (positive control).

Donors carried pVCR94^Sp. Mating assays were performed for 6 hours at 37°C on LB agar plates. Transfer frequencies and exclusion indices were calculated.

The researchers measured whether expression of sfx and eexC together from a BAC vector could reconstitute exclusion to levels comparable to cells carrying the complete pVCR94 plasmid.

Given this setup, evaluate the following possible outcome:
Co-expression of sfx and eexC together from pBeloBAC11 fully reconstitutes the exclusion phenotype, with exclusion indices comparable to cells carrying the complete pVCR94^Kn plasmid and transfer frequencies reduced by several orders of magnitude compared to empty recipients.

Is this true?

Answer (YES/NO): YES